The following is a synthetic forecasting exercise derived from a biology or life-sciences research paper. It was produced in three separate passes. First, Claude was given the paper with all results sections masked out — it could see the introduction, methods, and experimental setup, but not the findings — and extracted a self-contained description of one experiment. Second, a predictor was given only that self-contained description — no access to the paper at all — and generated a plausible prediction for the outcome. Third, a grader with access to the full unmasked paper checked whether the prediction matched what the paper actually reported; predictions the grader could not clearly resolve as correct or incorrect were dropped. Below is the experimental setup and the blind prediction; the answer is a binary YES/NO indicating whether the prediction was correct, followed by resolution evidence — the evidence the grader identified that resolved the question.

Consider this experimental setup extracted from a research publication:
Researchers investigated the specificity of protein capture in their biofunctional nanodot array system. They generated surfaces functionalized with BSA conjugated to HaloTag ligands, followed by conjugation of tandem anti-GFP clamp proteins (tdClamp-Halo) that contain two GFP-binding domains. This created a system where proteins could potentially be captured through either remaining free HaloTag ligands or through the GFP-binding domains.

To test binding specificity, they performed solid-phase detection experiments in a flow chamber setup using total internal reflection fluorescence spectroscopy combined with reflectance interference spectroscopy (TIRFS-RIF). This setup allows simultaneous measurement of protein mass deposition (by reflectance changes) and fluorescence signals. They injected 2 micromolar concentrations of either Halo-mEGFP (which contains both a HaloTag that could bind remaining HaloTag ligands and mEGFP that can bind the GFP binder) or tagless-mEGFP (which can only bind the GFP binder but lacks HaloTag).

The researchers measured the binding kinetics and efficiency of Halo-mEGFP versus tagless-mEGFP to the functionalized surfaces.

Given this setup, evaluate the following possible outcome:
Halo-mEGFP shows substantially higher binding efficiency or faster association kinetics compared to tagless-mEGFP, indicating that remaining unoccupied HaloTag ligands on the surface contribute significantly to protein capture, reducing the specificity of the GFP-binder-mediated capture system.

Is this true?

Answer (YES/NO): NO